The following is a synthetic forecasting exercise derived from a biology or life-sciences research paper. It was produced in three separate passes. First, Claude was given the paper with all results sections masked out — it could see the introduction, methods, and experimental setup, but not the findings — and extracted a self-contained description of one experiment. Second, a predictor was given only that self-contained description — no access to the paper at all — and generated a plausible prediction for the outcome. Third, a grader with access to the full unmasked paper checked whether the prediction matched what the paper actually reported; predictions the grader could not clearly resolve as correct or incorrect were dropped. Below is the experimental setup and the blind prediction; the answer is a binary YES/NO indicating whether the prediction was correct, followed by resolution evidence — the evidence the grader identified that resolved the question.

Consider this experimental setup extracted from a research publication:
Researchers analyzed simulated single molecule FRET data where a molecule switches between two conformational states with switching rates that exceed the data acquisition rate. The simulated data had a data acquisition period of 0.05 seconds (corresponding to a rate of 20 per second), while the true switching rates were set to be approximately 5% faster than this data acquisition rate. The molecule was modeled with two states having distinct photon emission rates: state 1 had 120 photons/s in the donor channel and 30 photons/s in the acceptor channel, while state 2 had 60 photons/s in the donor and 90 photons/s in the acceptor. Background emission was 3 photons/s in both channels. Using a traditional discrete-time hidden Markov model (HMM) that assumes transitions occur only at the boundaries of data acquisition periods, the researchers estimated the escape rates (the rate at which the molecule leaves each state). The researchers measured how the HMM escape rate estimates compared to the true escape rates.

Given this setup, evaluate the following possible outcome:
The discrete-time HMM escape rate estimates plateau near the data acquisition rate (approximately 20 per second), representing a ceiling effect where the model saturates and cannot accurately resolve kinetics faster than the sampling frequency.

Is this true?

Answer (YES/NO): NO